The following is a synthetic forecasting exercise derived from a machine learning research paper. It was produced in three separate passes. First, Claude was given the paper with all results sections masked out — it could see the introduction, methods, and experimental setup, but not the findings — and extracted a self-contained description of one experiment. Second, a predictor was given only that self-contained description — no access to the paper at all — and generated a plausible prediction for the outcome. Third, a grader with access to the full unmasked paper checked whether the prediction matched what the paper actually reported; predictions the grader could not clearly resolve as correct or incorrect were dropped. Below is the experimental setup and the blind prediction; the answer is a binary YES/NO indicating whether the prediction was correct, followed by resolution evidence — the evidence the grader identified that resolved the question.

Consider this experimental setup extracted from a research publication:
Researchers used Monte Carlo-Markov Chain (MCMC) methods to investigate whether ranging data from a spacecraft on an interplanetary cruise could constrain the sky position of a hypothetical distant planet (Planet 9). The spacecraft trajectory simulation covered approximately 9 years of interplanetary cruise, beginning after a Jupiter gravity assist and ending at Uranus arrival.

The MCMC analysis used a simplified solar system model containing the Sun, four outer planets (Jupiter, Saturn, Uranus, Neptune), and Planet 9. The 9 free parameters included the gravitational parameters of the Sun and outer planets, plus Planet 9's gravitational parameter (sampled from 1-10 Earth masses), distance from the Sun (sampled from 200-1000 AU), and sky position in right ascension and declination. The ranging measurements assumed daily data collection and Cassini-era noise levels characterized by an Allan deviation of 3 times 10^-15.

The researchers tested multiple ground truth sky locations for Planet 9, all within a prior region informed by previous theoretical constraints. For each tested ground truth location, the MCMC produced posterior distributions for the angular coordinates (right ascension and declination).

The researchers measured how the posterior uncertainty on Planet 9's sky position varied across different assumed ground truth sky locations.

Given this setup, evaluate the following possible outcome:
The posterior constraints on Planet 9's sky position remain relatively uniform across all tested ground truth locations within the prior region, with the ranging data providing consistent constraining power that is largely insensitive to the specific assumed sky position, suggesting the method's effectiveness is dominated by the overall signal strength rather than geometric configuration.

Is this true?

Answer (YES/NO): NO